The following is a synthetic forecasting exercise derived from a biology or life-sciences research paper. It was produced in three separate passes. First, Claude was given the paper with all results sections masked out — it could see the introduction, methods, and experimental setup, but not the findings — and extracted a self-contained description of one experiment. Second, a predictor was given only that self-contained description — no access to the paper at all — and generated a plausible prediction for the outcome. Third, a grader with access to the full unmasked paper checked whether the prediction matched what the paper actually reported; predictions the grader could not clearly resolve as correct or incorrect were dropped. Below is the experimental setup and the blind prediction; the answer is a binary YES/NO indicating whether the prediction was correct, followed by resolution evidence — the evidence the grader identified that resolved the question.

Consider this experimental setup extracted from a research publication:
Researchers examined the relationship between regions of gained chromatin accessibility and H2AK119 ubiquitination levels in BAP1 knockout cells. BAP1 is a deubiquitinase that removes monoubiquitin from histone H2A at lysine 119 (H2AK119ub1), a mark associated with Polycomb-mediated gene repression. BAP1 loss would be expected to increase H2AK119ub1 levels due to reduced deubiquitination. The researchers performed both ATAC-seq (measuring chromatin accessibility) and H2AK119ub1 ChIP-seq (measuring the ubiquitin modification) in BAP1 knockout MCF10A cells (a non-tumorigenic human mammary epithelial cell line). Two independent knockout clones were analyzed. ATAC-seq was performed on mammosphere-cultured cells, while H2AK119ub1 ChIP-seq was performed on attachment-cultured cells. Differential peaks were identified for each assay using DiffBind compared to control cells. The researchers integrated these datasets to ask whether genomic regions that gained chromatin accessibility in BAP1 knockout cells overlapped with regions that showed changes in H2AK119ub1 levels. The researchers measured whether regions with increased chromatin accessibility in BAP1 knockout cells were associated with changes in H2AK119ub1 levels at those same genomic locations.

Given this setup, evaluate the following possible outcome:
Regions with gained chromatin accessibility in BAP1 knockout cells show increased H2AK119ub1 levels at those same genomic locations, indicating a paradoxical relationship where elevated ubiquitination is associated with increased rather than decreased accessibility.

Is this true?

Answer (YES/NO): NO